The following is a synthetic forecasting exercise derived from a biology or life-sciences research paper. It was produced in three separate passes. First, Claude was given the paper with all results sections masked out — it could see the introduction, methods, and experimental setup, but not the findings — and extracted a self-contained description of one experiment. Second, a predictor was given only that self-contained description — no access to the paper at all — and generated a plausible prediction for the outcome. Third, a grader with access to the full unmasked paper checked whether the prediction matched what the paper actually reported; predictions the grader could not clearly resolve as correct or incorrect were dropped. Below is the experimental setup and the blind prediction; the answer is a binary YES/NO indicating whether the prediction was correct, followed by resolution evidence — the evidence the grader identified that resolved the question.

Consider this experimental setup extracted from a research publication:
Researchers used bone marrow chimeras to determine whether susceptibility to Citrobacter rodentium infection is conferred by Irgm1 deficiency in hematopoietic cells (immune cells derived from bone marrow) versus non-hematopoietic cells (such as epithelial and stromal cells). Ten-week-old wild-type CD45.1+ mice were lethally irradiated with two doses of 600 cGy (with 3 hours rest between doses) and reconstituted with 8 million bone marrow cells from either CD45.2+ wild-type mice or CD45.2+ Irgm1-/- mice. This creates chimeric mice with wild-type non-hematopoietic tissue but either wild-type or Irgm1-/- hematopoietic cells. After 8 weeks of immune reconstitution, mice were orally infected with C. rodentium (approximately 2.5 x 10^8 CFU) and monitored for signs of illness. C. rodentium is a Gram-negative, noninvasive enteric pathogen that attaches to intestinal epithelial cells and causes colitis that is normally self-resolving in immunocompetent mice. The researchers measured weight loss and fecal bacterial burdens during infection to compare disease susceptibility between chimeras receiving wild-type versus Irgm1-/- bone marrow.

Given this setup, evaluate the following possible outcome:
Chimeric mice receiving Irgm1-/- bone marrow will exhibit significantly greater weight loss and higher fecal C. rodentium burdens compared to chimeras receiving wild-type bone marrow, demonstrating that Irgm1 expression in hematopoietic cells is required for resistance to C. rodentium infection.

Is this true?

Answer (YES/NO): YES